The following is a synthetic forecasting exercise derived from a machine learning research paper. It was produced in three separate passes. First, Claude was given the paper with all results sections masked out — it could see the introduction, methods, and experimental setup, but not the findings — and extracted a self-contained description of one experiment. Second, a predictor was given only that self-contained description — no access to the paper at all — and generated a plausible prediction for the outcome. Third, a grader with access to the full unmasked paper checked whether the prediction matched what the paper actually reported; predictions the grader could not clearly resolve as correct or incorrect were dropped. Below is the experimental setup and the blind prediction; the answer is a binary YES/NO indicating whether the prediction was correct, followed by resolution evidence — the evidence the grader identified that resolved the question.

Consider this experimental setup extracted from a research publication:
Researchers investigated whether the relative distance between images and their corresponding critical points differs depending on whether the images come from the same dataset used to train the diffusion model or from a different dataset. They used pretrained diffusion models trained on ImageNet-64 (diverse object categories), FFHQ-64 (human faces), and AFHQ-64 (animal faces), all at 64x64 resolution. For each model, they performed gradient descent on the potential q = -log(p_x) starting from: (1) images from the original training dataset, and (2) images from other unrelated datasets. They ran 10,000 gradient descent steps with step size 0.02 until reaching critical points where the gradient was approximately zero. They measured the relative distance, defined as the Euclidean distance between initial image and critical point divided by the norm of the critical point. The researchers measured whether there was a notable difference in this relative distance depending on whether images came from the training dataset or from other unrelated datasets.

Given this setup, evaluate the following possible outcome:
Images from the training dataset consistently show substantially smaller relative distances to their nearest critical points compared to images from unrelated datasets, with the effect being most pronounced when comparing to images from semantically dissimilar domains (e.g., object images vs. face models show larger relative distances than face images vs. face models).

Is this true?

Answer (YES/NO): NO